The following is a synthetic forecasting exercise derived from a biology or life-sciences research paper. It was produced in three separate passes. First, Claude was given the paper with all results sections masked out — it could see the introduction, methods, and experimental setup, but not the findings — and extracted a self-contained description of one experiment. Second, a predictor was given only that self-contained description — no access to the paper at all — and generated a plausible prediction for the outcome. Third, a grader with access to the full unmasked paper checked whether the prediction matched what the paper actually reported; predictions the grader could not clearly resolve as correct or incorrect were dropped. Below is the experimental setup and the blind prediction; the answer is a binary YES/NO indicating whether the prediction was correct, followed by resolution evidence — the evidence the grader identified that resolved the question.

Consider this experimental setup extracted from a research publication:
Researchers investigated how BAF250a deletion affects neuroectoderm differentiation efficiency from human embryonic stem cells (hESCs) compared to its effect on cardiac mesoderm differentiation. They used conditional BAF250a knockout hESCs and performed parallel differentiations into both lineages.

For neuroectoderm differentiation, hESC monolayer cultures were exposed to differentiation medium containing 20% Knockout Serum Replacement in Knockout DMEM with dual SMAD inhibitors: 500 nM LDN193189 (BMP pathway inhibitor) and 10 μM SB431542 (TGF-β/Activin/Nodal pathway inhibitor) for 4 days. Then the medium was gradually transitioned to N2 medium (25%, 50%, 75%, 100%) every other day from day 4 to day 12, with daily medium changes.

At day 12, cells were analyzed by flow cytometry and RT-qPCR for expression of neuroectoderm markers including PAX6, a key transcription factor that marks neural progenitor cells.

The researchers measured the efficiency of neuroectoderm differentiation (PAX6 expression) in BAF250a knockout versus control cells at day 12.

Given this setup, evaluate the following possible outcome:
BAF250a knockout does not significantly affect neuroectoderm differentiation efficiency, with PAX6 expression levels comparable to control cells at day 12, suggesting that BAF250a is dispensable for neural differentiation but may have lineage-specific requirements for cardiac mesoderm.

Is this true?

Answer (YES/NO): YES